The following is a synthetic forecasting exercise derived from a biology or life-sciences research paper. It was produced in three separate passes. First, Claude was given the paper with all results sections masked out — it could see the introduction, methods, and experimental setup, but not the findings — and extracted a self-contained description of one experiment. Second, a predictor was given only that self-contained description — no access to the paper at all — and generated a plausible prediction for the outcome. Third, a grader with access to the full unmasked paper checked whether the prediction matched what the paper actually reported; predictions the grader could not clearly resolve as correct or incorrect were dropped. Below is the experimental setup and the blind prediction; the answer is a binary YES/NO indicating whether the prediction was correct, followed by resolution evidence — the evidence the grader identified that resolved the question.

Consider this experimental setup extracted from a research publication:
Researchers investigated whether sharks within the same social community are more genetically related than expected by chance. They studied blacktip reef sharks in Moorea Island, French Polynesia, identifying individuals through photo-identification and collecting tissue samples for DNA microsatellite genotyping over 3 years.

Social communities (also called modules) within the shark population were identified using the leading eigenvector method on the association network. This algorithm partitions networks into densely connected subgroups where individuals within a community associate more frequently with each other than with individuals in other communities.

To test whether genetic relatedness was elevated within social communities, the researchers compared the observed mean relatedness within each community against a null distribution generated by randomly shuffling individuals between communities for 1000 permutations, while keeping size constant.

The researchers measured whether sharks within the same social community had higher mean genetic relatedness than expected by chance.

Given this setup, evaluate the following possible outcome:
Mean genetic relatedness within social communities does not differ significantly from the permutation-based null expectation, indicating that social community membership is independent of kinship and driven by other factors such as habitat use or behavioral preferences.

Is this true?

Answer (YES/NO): YES